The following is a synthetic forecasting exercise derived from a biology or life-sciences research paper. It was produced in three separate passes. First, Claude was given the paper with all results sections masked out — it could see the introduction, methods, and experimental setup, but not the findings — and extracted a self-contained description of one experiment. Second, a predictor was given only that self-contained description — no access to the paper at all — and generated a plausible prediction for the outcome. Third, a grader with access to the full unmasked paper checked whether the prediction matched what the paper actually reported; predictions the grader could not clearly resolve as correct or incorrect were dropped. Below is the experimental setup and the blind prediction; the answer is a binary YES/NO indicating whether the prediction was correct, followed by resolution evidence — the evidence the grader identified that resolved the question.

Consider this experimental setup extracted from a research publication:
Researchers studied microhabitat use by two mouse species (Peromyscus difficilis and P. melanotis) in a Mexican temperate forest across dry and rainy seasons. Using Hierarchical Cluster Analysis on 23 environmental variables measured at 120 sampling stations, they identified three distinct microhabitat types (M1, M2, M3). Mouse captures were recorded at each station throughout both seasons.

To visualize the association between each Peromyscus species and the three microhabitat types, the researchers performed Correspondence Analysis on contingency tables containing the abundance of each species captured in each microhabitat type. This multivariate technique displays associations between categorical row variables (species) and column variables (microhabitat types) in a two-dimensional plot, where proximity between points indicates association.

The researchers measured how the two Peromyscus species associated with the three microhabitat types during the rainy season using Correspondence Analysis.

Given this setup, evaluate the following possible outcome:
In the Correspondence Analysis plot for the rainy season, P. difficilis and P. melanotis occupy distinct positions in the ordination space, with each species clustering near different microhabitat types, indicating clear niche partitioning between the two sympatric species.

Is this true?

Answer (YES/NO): NO